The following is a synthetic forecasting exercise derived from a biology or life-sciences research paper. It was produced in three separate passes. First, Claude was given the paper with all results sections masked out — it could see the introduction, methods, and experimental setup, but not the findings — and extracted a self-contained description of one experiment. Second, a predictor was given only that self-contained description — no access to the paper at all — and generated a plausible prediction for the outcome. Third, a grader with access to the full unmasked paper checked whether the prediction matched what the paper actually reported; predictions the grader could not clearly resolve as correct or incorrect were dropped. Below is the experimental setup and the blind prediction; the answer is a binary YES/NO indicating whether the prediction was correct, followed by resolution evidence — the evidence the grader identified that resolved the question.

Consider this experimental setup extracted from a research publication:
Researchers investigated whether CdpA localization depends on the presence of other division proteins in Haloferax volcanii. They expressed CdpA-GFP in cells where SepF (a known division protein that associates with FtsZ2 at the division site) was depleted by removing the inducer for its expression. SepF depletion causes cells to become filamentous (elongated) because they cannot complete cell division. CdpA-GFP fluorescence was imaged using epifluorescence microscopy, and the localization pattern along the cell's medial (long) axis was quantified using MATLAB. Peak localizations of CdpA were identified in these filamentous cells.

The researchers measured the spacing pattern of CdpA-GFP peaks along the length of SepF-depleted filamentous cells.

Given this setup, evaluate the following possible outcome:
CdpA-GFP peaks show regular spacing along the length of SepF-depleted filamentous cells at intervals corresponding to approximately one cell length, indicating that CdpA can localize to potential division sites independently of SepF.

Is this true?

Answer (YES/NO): NO